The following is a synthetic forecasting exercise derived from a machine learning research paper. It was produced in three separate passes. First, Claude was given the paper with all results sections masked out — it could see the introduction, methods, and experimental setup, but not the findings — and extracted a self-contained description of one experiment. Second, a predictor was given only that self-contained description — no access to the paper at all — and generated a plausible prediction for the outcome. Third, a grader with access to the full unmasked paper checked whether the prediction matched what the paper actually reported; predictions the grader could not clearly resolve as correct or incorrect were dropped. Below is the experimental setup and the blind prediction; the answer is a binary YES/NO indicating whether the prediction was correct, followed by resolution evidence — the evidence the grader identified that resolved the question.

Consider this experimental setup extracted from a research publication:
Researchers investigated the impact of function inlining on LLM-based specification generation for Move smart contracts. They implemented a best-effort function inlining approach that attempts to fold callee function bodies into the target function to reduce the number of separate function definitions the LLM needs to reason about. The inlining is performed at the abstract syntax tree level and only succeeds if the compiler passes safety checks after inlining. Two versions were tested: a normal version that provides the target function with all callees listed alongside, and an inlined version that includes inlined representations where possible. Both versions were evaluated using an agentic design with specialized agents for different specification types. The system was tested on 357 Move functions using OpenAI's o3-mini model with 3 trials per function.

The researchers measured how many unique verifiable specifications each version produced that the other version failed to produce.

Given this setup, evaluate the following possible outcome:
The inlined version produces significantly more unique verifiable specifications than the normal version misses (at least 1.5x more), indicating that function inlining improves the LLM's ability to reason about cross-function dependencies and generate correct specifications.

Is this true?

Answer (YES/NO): NO